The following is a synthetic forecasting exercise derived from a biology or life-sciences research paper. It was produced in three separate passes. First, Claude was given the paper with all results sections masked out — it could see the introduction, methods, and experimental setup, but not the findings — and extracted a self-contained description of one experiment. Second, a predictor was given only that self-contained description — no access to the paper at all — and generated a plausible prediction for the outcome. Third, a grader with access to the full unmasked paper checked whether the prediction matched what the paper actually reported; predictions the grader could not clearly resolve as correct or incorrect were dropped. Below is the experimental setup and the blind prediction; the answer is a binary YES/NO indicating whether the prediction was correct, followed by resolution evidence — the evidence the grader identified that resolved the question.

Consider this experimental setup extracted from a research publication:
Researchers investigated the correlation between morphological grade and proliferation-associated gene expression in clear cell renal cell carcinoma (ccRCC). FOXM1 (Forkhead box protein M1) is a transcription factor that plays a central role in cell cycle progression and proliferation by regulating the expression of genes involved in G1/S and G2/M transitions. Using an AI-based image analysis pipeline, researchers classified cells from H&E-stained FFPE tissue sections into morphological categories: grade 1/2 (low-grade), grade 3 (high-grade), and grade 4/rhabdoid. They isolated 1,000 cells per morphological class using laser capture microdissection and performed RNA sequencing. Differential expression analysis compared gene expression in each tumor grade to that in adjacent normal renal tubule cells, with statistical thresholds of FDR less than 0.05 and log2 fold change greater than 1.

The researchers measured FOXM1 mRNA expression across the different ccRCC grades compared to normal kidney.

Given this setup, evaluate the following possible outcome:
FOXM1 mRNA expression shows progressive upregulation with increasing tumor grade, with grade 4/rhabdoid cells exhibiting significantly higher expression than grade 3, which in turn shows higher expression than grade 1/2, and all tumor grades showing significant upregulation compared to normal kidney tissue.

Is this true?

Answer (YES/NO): NO